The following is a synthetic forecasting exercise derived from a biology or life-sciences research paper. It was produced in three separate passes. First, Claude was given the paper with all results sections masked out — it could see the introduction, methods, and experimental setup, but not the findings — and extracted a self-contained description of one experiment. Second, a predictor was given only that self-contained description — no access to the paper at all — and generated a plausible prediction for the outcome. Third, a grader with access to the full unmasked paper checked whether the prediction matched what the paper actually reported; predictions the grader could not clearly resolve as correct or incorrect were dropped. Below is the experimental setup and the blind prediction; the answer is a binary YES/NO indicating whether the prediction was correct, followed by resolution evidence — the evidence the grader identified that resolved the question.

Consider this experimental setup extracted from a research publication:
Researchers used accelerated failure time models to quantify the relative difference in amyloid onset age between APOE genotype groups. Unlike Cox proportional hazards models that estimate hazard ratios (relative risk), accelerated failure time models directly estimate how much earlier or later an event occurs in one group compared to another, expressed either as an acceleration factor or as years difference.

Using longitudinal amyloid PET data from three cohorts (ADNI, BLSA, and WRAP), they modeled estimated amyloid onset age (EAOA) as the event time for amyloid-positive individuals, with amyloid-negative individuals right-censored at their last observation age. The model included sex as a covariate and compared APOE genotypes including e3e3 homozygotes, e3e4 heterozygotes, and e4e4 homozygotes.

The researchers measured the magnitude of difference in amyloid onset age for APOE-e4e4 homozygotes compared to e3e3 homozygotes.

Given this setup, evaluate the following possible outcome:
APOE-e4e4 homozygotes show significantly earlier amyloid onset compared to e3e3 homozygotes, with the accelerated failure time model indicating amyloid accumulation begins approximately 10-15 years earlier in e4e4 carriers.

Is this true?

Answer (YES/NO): NO